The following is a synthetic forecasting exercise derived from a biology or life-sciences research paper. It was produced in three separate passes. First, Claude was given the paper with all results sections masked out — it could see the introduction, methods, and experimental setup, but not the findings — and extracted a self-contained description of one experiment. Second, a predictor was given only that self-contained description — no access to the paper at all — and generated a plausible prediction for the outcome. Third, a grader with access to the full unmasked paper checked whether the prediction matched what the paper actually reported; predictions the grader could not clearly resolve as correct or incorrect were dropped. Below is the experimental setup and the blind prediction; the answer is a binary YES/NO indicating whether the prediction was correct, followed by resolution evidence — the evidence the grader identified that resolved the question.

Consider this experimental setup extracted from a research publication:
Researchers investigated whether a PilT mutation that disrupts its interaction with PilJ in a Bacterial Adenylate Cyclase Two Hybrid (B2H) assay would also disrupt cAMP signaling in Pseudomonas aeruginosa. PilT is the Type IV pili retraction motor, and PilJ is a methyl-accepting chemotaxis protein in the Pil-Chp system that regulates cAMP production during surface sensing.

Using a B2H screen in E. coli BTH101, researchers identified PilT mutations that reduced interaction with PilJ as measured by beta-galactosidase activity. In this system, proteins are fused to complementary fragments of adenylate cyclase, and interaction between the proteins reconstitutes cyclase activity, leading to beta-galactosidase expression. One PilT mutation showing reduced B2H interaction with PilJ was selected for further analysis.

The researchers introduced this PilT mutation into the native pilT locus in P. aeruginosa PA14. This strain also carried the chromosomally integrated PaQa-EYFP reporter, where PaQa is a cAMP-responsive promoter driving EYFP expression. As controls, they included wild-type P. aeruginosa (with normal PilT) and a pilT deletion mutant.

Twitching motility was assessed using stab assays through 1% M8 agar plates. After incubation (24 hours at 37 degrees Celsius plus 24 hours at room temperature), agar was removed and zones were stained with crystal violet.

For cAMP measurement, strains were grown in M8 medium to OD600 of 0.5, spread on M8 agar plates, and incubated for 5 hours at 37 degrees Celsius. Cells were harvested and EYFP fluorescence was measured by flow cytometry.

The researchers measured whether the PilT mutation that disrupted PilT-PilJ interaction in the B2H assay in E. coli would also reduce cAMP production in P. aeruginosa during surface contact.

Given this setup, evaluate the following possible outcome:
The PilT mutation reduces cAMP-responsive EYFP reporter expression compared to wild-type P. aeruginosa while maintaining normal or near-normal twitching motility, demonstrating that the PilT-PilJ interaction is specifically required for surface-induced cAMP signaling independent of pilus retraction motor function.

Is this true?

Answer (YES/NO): NO